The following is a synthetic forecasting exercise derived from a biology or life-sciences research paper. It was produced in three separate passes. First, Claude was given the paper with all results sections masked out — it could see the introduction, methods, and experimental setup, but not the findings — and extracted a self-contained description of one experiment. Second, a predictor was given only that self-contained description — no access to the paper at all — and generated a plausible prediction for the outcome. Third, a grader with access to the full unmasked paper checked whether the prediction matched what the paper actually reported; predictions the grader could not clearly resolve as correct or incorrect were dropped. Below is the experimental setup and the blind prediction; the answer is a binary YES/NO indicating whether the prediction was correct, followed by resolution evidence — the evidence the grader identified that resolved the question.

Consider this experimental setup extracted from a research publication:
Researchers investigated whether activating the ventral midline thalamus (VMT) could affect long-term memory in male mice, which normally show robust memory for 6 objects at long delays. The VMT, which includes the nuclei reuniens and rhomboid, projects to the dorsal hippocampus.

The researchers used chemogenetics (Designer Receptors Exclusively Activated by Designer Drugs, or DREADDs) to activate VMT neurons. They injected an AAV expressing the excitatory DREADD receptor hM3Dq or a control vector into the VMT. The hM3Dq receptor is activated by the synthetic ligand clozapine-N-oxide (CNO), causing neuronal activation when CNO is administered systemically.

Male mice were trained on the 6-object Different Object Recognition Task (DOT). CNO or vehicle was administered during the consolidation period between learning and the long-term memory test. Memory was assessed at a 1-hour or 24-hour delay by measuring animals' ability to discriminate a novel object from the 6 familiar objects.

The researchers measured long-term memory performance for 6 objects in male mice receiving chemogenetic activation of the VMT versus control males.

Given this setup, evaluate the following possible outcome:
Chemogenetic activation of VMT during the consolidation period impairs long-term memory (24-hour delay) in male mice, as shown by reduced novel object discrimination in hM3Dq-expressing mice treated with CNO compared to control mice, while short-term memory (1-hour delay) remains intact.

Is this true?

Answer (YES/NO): NO